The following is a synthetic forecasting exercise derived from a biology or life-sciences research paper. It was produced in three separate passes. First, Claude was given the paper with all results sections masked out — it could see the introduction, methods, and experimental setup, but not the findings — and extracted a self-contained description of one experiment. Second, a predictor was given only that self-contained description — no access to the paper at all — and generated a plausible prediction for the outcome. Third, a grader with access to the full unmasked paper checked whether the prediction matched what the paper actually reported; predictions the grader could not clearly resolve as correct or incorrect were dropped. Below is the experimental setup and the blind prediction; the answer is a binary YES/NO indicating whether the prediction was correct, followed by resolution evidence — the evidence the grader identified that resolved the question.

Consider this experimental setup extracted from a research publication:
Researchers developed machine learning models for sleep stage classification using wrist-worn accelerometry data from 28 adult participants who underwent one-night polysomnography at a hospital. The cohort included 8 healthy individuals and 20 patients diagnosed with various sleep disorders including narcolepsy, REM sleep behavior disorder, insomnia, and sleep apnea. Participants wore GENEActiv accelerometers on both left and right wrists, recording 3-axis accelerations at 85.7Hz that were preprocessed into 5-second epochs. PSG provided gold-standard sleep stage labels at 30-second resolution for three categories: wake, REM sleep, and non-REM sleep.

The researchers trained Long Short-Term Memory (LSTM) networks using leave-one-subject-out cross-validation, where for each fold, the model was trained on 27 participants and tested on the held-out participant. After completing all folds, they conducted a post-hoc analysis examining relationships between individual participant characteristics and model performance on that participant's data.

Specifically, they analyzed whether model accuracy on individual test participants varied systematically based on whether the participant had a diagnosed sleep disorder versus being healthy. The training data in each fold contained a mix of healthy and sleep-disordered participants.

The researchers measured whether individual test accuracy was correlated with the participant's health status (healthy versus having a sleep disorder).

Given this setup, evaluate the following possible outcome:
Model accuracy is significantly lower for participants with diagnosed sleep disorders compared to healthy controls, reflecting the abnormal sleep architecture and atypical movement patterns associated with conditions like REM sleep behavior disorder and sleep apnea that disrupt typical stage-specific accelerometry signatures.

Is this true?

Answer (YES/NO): NO